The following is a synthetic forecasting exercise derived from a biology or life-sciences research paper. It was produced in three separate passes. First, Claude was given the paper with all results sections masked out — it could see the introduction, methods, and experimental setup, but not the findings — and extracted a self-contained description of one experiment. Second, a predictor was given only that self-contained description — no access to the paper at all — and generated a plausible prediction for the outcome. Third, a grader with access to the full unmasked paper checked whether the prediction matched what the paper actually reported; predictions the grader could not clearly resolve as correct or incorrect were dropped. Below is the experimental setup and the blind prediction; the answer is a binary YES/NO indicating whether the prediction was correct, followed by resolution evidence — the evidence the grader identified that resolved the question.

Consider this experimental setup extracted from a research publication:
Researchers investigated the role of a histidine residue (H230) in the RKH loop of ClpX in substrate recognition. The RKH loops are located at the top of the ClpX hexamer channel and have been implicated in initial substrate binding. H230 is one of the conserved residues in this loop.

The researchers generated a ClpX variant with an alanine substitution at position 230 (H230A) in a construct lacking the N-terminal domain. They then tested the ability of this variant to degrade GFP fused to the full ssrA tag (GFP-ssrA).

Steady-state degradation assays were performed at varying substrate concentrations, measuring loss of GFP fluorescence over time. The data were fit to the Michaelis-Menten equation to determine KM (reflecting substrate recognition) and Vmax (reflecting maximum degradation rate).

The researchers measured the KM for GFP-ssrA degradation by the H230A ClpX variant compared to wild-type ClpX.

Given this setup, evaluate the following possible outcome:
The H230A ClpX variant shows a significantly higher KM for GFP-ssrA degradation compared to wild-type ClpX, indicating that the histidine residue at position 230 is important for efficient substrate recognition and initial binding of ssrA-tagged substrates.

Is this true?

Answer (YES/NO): YES